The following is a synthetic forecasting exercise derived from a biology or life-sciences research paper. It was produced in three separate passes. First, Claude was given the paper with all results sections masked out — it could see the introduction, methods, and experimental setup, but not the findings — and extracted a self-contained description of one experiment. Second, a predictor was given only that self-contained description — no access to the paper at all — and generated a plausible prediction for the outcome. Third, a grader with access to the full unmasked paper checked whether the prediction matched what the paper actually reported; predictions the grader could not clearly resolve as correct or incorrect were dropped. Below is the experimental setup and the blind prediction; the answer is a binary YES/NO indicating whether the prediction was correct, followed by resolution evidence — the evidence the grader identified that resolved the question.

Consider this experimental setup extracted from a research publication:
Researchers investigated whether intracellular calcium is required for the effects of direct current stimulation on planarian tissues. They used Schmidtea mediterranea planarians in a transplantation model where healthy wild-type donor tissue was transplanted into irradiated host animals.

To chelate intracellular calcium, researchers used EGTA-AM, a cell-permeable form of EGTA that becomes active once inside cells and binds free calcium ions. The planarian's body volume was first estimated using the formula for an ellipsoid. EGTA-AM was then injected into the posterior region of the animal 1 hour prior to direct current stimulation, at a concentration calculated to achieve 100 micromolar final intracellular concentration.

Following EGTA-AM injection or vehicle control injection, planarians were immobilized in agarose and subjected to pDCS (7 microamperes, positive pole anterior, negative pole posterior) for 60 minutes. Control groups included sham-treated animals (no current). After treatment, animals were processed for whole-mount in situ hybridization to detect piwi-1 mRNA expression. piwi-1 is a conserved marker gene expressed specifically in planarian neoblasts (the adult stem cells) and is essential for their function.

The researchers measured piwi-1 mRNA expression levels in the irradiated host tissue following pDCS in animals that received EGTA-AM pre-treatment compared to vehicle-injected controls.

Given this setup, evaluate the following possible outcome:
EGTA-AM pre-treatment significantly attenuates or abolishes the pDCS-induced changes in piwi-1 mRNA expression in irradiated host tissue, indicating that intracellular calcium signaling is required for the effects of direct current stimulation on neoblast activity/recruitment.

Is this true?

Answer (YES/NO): YES